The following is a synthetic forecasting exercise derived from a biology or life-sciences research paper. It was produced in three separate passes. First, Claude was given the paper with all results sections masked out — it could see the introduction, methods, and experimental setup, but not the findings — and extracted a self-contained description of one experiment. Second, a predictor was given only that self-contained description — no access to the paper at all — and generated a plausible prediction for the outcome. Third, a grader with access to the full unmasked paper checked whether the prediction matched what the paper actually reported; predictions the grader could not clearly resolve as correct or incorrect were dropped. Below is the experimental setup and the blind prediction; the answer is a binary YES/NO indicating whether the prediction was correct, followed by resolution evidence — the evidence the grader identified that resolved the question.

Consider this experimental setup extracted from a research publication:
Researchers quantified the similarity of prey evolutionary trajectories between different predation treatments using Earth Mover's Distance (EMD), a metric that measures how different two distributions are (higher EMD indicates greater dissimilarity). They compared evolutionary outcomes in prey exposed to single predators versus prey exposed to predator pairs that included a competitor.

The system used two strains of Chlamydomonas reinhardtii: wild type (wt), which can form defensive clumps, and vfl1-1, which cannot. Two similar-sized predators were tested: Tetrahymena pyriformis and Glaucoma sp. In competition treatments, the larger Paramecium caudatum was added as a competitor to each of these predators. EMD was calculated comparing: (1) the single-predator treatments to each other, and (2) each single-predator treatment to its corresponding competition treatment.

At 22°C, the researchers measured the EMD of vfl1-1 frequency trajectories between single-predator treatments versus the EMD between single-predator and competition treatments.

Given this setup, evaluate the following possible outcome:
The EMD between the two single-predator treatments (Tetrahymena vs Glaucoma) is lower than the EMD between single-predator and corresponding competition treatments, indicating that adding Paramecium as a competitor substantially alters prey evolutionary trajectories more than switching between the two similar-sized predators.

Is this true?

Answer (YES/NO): NO